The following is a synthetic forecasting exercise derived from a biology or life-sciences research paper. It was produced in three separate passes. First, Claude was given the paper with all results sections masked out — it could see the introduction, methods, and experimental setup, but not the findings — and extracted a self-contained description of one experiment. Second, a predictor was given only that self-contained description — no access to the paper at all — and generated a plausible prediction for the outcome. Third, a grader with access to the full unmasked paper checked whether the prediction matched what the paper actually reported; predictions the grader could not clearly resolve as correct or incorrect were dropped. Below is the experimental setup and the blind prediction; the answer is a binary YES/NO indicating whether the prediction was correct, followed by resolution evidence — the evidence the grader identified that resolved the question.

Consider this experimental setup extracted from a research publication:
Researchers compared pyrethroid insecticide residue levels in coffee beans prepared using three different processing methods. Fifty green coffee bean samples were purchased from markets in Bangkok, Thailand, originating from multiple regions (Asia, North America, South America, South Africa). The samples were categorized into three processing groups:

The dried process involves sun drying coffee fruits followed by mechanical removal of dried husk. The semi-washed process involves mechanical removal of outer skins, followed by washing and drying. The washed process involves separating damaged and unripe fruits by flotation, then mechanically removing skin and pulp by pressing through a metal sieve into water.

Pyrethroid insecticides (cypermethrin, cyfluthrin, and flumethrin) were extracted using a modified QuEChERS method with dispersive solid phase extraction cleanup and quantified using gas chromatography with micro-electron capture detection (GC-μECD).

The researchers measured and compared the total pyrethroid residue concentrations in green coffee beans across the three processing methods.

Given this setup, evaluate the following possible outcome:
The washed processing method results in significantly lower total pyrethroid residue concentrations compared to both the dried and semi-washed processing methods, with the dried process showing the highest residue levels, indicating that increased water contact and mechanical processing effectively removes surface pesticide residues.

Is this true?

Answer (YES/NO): NO